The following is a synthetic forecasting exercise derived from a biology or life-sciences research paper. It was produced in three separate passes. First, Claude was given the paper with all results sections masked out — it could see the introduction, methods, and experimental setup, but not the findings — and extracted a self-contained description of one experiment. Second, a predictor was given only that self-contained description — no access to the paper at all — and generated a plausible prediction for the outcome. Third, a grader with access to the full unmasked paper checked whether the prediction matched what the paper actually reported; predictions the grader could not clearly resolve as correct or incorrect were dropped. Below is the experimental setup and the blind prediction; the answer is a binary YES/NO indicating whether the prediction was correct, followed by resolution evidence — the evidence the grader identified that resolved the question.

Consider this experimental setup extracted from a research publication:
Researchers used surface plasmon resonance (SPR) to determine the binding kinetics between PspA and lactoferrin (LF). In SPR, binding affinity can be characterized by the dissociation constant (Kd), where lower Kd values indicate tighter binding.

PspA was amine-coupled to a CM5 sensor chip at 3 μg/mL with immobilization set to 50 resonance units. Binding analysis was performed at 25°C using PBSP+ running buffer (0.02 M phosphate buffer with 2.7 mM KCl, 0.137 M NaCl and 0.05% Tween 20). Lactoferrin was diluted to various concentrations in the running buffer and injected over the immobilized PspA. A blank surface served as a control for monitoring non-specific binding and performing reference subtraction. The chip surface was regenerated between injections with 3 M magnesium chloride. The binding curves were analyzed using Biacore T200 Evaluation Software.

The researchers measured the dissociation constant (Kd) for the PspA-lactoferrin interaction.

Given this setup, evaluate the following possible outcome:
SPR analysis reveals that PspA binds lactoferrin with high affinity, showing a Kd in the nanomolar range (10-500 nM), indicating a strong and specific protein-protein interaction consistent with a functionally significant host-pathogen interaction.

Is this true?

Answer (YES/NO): NO